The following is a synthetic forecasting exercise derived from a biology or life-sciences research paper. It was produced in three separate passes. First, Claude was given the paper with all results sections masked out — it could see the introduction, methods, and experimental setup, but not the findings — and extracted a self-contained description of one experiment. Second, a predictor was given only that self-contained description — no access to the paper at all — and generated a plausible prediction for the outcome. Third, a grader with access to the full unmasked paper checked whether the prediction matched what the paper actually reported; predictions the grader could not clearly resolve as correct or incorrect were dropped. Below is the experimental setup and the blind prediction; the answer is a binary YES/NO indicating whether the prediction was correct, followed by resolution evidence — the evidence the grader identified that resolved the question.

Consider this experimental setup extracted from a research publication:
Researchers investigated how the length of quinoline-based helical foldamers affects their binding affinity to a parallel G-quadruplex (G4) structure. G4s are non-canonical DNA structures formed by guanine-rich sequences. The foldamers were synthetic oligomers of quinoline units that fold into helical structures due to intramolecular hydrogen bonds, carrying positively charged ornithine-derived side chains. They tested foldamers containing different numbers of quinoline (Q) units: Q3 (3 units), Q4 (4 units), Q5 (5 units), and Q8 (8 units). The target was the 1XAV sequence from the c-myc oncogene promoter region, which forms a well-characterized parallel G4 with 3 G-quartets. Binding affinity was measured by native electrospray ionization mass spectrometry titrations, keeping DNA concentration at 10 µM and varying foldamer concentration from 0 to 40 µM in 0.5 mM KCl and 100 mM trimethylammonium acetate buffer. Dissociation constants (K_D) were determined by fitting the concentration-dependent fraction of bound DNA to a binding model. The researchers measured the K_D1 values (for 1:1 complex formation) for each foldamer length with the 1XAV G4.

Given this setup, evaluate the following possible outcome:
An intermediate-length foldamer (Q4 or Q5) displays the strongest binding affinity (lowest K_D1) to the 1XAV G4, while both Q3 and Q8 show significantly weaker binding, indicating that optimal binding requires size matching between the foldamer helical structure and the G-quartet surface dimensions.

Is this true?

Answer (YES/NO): YES